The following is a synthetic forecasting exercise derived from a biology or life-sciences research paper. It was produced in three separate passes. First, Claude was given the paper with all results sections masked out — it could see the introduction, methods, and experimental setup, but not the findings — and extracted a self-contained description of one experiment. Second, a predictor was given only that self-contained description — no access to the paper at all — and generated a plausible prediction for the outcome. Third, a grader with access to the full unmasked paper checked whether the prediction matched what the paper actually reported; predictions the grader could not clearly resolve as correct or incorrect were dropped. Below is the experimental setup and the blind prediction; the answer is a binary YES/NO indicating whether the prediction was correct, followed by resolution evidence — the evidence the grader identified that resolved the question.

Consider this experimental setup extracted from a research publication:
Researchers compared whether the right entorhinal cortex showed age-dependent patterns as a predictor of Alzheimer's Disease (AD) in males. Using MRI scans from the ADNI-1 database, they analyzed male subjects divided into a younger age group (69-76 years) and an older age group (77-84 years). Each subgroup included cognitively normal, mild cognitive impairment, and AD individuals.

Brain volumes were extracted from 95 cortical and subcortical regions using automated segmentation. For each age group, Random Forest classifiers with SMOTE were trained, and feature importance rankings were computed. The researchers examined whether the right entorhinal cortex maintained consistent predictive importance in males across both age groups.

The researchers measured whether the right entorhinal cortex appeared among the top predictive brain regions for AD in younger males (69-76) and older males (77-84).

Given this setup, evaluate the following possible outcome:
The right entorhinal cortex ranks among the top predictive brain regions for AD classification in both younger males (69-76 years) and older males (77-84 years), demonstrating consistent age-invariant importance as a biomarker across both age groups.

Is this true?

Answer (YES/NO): YES